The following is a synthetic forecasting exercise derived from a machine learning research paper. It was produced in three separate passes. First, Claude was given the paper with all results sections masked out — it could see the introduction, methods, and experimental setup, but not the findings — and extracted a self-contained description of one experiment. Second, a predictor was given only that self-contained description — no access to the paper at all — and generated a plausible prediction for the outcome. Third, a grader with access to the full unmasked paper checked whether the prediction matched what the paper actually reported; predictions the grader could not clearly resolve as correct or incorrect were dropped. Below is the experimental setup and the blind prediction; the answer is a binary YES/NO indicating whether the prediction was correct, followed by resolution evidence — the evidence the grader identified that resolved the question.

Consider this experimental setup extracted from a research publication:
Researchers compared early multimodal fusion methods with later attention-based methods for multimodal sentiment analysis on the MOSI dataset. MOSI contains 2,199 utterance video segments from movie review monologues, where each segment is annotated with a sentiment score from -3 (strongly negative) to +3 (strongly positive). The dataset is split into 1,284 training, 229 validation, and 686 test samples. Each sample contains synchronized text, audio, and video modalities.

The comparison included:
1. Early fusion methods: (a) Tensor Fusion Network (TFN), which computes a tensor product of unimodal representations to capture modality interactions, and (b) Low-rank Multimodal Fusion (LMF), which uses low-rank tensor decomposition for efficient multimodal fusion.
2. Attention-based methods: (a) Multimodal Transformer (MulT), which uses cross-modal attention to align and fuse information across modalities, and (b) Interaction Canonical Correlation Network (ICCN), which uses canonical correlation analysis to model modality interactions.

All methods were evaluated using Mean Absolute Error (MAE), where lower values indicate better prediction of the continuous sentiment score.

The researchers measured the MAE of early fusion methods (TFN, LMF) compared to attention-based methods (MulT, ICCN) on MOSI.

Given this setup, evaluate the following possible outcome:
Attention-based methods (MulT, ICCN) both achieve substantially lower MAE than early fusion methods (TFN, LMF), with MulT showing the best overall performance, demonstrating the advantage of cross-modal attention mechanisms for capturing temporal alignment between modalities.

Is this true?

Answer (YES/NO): NO